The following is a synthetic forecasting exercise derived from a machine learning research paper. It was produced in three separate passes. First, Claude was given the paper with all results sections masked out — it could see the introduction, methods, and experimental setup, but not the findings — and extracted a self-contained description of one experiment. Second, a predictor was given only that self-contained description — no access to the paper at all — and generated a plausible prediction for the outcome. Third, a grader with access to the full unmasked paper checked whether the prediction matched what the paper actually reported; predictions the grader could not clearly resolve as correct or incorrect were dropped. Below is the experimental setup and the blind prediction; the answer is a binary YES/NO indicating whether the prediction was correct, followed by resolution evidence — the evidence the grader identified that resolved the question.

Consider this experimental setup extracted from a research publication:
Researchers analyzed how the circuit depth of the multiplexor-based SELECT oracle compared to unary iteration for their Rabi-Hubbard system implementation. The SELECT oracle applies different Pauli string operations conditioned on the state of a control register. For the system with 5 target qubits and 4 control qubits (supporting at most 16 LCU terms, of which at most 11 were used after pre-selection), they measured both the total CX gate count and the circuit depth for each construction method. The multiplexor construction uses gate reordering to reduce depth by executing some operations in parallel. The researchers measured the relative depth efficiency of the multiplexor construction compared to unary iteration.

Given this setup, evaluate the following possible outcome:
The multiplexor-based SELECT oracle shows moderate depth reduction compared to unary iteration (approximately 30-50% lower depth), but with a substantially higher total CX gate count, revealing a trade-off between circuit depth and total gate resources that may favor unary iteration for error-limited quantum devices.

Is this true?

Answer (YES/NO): NO